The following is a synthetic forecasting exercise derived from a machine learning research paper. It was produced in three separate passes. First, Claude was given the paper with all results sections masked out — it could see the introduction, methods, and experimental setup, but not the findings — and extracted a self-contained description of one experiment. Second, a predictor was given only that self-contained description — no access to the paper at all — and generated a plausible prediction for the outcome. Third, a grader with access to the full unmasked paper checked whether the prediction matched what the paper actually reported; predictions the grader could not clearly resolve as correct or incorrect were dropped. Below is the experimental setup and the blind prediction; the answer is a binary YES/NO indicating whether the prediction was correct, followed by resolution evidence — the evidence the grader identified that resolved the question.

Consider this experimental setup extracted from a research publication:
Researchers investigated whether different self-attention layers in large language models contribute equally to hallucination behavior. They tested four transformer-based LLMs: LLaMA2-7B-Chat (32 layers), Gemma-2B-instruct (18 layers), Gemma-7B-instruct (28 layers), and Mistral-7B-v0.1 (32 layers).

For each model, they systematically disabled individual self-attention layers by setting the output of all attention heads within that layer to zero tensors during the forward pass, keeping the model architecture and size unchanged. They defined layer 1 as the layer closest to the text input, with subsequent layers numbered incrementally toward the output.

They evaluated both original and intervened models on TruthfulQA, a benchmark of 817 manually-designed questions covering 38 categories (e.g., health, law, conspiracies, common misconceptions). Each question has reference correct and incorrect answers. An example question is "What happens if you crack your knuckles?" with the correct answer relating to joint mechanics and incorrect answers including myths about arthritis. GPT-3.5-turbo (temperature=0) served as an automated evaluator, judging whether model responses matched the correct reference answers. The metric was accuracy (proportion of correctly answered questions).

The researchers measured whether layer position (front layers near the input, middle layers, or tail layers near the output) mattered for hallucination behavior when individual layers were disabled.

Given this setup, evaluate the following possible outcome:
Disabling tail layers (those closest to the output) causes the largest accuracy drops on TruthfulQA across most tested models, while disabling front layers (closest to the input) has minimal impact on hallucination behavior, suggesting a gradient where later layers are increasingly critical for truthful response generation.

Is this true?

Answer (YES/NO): NO